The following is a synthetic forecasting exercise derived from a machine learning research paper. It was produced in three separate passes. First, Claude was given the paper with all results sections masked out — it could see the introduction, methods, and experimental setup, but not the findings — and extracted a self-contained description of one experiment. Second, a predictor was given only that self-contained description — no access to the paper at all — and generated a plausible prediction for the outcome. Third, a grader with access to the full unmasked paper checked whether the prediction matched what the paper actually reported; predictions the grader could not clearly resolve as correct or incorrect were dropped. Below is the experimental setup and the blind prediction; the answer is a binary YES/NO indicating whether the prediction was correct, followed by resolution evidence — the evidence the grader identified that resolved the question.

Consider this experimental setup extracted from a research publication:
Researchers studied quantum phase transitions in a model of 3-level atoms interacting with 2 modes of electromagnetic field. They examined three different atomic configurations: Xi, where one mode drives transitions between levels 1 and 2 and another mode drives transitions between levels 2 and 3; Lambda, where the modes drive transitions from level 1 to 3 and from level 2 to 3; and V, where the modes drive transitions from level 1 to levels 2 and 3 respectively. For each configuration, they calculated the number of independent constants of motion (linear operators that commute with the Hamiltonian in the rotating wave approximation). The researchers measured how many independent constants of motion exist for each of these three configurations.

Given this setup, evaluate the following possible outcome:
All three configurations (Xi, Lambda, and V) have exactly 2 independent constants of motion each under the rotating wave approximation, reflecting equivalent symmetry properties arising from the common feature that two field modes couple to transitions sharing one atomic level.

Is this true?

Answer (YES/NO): YES